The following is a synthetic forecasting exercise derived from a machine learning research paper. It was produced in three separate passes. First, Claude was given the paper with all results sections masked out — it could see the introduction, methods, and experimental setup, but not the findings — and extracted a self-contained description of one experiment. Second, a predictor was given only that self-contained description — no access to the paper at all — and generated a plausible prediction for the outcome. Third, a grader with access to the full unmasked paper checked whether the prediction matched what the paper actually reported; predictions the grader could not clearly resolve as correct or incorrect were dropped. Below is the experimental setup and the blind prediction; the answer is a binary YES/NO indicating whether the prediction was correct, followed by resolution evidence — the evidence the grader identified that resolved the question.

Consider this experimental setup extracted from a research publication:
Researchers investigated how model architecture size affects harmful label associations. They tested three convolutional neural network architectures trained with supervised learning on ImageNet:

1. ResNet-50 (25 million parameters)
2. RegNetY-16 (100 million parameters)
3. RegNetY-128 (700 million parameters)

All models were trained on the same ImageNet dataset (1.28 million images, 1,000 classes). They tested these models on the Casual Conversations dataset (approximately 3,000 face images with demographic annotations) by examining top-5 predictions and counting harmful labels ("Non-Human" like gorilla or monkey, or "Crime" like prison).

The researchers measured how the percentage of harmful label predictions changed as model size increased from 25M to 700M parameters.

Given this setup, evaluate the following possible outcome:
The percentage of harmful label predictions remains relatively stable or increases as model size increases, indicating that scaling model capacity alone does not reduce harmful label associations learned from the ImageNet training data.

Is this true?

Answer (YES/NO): YES